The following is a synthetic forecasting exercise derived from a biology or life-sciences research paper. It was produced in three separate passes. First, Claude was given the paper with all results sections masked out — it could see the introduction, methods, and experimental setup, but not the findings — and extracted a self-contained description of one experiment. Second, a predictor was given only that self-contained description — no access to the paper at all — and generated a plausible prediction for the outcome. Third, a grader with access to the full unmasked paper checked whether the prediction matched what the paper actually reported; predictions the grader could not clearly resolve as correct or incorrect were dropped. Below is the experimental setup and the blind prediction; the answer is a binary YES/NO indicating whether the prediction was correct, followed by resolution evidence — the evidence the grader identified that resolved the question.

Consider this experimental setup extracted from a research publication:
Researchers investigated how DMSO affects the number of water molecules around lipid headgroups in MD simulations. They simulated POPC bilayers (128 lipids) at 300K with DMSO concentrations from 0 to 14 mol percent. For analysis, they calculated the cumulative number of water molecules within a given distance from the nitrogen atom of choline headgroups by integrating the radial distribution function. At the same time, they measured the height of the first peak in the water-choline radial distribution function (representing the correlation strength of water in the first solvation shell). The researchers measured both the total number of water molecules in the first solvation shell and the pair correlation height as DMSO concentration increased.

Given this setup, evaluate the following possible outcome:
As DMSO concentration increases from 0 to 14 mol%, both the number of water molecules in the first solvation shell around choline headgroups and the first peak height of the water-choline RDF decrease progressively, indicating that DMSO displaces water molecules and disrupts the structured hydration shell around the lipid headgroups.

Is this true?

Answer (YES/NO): NO